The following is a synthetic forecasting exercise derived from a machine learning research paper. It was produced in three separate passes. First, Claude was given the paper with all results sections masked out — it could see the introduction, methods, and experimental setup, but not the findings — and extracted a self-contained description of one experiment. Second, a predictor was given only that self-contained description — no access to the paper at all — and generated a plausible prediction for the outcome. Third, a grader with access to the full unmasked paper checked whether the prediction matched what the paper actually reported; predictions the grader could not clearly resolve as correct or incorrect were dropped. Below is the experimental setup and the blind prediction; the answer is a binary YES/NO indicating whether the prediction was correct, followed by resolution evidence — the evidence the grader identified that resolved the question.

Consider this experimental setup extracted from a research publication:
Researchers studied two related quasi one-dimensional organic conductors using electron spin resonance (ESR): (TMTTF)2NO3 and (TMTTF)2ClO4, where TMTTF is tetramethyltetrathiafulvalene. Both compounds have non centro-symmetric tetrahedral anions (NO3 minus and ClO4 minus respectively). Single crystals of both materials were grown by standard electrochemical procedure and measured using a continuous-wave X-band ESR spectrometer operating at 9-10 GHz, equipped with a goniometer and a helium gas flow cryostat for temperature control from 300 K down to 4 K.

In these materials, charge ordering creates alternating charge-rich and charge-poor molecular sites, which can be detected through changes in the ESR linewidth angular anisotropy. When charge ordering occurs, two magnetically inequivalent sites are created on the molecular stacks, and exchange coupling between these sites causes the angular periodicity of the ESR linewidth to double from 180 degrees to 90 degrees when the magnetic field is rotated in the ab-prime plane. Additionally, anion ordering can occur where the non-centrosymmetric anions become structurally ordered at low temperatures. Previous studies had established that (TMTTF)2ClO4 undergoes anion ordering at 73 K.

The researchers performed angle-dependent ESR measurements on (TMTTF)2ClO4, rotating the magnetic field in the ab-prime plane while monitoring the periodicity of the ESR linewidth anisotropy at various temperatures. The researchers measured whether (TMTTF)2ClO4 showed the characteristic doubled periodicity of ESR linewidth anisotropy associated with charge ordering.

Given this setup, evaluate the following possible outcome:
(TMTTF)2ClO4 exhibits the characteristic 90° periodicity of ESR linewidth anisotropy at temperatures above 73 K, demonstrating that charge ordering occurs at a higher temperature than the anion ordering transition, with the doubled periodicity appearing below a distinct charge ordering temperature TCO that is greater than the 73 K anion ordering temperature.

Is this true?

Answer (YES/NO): NO